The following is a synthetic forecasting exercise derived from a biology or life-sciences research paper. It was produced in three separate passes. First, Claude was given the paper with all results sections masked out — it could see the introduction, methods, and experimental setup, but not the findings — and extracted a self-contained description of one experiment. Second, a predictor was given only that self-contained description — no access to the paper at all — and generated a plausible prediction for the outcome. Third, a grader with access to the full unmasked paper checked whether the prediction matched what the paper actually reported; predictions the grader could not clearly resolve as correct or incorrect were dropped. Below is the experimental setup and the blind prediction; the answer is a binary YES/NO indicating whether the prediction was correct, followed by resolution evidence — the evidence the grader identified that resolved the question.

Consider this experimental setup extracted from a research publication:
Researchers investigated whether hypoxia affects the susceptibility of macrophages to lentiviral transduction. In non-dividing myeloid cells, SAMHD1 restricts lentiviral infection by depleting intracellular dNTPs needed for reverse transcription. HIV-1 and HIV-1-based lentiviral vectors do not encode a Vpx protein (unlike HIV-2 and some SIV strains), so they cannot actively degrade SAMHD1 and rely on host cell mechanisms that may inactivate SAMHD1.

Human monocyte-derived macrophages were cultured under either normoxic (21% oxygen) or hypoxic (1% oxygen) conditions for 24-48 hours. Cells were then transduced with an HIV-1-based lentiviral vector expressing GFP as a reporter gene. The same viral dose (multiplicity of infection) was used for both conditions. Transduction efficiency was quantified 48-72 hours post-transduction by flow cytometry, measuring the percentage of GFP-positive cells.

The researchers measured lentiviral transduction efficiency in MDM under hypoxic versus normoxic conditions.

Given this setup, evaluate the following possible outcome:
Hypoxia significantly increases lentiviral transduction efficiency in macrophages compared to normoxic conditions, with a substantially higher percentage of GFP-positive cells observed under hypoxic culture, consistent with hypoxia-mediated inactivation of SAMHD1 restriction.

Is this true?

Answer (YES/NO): YES